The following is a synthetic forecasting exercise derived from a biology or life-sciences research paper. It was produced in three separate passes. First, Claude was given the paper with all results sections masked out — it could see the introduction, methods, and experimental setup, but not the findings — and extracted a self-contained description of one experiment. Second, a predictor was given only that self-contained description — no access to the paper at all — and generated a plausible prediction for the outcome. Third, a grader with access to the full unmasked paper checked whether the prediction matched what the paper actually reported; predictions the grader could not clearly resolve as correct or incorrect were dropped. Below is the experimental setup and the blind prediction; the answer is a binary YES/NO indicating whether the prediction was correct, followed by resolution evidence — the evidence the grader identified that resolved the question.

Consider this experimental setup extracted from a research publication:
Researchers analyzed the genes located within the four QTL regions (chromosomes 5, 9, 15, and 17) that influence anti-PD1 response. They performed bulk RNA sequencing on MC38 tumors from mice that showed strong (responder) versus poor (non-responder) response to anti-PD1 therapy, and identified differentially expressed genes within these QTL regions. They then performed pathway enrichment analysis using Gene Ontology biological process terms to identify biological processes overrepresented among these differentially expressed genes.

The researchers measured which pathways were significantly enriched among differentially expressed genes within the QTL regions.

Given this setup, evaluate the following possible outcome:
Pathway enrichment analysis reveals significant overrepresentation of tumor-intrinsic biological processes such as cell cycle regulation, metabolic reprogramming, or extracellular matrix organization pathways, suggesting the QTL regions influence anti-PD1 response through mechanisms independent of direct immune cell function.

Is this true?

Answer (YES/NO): NO